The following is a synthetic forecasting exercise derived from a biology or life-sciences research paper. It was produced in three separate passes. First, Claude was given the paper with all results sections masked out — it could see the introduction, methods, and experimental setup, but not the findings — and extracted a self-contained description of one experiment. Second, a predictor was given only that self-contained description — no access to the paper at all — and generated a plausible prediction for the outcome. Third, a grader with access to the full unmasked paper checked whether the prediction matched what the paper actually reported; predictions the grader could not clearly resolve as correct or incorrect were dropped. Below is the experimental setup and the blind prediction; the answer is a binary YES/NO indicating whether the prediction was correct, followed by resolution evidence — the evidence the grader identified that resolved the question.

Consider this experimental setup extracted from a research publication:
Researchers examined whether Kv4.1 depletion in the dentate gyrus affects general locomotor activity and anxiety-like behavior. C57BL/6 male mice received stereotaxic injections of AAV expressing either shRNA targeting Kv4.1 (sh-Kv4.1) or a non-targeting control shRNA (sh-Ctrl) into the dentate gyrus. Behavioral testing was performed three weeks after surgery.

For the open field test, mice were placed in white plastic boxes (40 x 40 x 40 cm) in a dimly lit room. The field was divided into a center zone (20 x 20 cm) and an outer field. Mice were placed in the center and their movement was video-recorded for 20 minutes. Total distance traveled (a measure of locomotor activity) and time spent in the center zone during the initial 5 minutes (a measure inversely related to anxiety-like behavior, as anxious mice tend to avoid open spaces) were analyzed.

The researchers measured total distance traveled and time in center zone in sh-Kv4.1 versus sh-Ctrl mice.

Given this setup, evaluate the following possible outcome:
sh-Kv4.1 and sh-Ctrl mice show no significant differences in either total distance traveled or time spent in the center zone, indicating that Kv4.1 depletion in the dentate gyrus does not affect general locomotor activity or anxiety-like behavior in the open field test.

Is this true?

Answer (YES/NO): YES